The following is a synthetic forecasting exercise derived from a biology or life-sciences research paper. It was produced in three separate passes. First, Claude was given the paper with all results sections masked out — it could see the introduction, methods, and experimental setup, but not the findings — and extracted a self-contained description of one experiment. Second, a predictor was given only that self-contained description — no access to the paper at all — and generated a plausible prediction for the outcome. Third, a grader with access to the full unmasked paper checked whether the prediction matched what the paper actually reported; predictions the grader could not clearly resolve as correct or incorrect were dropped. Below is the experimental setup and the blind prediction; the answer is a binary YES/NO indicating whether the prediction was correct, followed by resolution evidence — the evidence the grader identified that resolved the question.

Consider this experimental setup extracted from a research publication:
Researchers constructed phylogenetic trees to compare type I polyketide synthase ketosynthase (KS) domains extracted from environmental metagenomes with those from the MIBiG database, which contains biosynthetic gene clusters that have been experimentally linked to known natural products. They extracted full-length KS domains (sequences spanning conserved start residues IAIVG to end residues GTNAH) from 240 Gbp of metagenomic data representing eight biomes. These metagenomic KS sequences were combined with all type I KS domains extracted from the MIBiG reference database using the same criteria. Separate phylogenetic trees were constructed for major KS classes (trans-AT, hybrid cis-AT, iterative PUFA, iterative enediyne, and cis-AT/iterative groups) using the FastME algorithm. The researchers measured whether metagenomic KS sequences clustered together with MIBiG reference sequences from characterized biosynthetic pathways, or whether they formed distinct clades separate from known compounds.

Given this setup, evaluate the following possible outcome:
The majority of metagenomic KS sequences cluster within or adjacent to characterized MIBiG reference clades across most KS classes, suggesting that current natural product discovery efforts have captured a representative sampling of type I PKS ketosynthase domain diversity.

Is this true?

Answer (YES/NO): NO